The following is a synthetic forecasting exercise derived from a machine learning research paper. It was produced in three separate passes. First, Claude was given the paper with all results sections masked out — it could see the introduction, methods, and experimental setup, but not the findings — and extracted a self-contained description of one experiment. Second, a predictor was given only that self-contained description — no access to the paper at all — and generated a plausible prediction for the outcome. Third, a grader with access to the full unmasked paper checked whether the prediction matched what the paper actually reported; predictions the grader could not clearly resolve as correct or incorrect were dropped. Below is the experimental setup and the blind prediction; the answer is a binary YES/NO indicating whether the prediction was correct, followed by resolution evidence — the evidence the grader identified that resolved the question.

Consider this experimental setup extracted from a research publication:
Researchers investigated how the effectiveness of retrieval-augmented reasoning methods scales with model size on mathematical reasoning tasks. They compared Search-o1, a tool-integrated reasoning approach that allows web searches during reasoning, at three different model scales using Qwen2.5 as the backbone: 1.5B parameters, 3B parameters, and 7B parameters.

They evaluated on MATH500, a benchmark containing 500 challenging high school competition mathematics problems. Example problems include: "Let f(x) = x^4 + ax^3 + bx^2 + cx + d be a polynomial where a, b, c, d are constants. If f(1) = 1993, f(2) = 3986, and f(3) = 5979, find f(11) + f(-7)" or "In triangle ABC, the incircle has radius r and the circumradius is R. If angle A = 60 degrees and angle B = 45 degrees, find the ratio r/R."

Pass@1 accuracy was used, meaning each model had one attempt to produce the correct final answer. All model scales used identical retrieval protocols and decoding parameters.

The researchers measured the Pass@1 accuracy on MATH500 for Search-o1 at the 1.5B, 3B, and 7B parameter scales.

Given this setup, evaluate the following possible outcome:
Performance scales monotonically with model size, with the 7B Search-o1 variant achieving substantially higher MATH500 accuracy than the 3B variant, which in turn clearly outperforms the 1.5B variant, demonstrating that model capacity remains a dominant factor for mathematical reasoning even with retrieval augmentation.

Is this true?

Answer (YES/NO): NO